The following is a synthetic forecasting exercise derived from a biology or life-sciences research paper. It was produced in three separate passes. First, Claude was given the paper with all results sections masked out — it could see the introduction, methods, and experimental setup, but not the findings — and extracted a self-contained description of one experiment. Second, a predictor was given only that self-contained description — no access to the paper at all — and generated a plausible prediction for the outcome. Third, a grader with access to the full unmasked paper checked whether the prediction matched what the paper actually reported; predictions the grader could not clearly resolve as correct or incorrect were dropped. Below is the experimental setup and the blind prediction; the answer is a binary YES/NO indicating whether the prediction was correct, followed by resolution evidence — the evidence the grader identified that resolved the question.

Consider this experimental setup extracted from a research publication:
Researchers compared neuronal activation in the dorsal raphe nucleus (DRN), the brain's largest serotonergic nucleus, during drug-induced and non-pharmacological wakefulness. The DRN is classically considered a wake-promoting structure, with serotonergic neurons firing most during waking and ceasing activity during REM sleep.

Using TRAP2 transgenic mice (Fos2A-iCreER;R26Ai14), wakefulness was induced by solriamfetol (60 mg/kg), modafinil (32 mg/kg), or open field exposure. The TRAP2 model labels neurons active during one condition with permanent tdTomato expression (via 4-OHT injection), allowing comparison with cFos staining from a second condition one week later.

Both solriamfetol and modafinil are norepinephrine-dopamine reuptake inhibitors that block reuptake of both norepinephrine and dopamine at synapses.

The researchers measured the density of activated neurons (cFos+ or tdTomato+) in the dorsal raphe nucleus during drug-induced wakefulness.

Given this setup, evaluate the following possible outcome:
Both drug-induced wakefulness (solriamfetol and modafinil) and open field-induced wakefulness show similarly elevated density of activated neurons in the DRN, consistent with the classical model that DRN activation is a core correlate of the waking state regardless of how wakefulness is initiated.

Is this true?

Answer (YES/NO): NO